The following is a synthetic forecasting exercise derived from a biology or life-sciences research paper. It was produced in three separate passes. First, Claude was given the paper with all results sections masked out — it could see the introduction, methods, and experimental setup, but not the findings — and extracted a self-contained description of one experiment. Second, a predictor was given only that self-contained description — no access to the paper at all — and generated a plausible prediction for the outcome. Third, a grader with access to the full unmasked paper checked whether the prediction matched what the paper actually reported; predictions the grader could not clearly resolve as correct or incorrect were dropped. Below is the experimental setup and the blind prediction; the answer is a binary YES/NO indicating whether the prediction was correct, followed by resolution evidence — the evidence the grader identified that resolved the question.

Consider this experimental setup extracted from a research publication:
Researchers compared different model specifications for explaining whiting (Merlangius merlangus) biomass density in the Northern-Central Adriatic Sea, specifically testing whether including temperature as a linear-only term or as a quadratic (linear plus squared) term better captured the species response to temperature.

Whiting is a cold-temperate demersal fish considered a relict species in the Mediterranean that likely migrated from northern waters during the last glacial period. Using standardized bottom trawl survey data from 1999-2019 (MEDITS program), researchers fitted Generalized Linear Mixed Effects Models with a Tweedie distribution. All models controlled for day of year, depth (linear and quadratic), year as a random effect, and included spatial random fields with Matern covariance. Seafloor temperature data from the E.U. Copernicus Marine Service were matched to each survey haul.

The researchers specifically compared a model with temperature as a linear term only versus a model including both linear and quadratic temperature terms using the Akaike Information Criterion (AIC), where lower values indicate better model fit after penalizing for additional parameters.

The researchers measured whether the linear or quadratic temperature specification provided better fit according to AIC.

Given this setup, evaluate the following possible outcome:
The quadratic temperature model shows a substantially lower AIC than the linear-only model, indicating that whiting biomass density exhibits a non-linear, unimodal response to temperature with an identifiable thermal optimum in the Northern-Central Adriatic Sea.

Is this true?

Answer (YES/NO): YES